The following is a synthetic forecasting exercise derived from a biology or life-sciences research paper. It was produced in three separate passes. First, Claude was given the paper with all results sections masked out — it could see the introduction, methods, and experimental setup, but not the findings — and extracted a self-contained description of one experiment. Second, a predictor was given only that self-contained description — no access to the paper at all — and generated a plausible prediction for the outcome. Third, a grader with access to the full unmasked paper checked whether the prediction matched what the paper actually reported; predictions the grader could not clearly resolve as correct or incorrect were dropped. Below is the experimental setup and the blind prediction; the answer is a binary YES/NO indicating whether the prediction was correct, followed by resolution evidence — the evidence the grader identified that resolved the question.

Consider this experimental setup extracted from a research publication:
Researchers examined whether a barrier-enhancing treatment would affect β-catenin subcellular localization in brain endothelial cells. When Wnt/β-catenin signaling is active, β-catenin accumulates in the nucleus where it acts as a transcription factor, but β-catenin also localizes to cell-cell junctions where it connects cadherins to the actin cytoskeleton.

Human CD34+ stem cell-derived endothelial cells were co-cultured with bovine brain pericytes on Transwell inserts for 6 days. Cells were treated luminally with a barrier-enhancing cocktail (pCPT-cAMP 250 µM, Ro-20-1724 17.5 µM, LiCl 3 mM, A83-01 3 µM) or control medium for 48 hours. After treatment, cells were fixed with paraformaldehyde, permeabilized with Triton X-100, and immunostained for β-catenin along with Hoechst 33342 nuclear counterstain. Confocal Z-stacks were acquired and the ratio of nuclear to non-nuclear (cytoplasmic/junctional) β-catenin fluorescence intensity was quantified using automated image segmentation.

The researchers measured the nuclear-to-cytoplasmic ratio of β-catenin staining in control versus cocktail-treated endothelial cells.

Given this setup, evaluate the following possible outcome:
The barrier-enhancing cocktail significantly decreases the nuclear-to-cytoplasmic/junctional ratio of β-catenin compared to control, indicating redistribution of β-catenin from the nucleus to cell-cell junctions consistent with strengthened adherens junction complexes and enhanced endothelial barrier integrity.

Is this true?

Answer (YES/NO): NO